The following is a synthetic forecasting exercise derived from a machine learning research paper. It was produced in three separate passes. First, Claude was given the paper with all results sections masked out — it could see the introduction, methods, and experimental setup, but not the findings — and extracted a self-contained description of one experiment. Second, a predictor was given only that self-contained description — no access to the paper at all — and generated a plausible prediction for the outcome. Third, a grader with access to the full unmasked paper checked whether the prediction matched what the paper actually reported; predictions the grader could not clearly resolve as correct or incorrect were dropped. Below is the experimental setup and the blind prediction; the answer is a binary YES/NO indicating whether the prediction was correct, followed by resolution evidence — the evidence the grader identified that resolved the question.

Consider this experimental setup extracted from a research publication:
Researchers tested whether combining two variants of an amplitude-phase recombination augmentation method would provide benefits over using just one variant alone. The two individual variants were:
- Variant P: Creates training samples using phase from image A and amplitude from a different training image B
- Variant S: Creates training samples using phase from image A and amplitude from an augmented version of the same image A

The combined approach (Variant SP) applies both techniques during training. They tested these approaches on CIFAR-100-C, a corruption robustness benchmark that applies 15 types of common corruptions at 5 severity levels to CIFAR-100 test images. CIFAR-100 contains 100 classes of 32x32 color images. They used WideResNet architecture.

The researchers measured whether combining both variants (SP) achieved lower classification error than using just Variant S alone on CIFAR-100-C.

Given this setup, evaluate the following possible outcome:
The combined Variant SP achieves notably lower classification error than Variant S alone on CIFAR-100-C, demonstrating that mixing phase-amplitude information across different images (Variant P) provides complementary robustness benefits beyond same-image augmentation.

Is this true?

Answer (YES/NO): YES